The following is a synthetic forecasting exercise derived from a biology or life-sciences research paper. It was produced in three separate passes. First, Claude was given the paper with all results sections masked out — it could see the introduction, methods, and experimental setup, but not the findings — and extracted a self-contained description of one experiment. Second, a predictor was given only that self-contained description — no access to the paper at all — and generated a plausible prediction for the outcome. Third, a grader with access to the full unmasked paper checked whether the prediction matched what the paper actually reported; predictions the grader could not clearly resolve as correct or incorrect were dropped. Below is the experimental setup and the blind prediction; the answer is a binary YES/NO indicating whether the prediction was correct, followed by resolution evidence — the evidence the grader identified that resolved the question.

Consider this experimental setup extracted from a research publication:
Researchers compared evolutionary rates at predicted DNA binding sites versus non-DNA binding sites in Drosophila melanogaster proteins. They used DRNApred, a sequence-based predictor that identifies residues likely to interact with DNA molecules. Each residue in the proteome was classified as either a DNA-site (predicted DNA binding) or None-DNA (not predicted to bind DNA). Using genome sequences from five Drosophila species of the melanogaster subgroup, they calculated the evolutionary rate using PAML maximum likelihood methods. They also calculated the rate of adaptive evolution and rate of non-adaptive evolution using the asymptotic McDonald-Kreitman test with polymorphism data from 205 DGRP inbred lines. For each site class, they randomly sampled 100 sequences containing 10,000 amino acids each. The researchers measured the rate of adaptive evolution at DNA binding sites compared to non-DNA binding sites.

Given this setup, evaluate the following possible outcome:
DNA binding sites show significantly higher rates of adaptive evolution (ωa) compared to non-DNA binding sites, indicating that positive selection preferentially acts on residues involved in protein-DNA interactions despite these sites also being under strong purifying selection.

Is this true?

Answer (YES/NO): NO